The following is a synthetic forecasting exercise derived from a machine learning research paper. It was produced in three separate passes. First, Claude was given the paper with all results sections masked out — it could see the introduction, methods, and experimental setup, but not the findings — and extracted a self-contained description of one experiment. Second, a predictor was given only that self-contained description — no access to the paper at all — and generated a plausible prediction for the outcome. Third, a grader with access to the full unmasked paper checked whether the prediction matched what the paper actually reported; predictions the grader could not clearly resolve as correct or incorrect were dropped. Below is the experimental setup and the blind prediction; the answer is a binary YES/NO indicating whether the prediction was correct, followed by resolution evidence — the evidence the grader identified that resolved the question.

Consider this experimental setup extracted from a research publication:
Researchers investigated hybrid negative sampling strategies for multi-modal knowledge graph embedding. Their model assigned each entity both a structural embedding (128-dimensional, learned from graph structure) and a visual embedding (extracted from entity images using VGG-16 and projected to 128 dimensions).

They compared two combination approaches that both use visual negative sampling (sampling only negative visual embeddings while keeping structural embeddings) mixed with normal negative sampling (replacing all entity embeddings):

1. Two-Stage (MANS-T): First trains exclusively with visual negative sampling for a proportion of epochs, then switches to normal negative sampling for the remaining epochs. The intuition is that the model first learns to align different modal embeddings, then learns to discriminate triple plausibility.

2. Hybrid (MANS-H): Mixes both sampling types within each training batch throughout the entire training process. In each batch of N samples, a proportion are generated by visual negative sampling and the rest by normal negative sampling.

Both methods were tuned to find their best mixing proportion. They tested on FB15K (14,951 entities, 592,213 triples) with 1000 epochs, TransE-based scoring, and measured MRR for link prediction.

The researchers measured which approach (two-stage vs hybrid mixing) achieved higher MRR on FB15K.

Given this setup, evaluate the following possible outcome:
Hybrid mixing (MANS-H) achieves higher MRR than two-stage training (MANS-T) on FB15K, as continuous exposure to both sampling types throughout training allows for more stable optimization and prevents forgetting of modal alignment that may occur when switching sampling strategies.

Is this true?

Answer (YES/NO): YES